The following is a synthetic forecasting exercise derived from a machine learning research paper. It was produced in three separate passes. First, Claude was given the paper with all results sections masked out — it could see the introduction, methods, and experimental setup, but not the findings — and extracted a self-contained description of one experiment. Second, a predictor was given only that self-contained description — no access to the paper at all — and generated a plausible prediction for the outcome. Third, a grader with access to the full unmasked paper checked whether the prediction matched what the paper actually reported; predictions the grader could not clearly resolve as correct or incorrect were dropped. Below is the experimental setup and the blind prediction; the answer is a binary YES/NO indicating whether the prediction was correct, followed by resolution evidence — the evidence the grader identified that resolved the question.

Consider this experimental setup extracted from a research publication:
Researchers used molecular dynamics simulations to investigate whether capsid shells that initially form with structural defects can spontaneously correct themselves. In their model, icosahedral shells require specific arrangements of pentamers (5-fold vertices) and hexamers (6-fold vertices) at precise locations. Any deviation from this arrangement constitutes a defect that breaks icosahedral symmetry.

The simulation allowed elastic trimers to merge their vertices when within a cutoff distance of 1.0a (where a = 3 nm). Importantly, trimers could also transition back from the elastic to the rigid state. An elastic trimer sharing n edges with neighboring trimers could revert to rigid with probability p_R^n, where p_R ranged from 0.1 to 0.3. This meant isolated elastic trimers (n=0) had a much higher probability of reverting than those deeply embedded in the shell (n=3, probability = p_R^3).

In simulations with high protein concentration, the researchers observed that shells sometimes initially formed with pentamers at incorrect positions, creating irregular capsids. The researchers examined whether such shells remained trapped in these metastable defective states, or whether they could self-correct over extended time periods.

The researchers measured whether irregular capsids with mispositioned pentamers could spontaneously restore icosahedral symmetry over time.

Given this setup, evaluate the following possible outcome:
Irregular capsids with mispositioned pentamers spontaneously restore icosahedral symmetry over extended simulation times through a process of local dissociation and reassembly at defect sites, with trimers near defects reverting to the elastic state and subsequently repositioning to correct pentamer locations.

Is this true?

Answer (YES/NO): YES